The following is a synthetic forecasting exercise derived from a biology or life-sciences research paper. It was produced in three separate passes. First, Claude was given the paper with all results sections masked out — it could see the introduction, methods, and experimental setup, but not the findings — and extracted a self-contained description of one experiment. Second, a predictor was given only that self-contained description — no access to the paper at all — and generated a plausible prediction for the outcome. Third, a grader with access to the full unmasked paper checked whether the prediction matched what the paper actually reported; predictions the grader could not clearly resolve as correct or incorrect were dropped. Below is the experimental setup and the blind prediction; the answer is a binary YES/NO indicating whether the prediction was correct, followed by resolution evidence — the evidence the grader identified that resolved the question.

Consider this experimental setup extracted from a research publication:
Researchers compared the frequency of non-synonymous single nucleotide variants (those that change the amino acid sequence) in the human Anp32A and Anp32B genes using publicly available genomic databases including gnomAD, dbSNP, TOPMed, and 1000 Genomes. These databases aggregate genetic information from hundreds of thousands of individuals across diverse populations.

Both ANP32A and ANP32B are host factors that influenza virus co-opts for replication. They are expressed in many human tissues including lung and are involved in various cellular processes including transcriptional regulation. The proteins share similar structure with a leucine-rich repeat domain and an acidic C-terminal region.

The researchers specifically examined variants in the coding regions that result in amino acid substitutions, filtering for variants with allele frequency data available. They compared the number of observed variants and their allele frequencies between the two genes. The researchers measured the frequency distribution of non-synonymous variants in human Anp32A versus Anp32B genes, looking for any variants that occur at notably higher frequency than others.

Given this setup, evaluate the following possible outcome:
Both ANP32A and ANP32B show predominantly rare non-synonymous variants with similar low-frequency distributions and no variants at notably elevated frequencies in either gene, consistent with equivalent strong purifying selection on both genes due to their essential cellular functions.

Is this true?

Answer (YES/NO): NO